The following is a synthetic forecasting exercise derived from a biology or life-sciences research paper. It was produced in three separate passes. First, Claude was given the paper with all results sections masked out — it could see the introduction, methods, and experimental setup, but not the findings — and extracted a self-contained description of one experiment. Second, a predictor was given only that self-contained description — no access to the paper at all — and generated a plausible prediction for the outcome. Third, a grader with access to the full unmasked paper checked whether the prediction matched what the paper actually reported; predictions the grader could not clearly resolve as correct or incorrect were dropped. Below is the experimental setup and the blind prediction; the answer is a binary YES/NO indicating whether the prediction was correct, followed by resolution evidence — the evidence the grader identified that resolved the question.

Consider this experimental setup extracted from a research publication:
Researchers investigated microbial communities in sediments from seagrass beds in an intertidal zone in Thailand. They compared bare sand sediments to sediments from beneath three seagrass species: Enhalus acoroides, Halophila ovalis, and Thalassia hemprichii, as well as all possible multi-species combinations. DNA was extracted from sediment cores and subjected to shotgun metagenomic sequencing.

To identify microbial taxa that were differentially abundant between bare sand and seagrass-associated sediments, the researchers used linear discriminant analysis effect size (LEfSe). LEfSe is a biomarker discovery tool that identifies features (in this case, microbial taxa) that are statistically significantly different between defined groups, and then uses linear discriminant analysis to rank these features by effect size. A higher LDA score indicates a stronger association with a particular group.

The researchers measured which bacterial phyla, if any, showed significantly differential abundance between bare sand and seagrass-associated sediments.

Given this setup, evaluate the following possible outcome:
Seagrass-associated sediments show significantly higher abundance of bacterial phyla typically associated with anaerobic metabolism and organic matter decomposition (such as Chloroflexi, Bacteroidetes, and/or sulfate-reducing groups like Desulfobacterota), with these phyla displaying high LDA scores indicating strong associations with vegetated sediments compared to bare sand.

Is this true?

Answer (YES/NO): YES